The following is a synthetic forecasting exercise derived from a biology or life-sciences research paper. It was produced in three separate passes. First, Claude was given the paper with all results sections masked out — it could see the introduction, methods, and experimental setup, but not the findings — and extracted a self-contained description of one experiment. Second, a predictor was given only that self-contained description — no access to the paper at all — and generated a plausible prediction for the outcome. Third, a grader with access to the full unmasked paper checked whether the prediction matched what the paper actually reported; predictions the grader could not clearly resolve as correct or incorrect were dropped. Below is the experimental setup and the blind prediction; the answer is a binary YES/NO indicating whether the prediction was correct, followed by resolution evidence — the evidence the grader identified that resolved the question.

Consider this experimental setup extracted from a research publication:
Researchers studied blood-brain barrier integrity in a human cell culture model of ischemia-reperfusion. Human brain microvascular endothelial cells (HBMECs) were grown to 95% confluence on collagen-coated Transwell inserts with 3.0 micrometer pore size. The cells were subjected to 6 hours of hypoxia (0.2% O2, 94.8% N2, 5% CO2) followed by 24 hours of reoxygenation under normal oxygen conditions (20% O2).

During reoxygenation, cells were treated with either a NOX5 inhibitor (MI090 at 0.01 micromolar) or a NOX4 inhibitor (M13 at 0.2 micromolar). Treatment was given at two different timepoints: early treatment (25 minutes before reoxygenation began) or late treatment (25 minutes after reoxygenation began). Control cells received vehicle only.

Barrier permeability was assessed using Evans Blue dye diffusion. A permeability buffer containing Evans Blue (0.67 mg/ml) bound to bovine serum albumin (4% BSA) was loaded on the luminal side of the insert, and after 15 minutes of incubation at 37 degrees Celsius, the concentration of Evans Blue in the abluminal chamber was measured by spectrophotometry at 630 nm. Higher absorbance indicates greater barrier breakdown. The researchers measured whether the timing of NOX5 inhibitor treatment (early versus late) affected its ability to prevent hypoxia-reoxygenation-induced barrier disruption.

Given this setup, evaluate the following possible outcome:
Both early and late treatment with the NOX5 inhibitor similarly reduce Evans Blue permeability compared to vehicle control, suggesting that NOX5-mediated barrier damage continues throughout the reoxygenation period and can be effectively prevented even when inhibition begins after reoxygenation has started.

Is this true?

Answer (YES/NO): NO